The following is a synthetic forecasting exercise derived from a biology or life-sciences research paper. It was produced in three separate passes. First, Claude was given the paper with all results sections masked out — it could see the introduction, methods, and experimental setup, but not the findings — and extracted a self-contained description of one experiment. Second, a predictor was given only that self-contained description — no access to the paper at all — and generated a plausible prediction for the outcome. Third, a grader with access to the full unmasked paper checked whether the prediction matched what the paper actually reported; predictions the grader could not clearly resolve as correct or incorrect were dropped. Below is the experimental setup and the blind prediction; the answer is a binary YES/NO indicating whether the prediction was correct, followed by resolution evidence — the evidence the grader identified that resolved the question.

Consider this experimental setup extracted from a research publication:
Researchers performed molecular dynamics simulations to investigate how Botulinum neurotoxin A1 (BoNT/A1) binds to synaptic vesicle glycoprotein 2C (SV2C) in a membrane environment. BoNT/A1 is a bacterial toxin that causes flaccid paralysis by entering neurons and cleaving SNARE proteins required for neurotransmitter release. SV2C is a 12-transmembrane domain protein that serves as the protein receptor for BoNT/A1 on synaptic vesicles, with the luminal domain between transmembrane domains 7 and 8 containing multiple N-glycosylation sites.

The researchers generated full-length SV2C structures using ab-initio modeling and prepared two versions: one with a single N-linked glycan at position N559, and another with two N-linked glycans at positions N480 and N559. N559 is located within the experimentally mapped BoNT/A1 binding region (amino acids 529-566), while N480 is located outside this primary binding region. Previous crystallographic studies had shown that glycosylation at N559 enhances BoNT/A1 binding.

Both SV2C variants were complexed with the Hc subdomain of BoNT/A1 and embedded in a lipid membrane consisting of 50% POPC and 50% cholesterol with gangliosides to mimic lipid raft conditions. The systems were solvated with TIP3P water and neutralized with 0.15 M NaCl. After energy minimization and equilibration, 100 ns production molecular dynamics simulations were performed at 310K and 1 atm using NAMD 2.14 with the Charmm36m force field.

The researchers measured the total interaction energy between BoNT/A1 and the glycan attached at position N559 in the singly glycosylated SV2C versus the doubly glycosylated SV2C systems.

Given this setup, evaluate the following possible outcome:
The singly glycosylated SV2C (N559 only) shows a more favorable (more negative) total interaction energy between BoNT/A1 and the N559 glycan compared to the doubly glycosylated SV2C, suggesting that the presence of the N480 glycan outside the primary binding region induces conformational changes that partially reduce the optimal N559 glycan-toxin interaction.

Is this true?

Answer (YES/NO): NO